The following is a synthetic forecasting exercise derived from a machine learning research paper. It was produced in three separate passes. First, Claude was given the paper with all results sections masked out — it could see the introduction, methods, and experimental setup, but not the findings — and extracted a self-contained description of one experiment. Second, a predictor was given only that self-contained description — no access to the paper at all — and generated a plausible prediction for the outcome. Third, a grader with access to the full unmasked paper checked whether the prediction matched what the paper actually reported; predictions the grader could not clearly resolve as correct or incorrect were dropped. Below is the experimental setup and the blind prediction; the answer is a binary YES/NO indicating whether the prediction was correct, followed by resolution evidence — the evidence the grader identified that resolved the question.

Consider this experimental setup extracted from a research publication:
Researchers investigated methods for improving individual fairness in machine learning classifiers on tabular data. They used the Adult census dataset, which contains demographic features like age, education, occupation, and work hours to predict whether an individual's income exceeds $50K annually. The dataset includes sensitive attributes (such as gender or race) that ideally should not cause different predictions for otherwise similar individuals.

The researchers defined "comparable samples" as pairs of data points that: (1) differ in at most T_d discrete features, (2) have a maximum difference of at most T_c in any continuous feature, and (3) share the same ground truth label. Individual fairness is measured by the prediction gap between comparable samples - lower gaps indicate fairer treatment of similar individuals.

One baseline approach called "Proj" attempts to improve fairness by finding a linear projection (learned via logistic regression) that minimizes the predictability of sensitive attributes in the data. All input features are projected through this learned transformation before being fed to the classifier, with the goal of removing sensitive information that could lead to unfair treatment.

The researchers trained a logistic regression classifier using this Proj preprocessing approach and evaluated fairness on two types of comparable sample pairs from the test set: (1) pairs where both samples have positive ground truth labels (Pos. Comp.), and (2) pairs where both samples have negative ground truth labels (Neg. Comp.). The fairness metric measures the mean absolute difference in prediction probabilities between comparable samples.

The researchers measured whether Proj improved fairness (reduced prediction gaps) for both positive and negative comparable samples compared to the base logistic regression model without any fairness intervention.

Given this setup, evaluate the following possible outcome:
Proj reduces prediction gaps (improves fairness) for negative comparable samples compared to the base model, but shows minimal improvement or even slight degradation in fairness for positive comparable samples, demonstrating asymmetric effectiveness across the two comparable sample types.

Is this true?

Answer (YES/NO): NO